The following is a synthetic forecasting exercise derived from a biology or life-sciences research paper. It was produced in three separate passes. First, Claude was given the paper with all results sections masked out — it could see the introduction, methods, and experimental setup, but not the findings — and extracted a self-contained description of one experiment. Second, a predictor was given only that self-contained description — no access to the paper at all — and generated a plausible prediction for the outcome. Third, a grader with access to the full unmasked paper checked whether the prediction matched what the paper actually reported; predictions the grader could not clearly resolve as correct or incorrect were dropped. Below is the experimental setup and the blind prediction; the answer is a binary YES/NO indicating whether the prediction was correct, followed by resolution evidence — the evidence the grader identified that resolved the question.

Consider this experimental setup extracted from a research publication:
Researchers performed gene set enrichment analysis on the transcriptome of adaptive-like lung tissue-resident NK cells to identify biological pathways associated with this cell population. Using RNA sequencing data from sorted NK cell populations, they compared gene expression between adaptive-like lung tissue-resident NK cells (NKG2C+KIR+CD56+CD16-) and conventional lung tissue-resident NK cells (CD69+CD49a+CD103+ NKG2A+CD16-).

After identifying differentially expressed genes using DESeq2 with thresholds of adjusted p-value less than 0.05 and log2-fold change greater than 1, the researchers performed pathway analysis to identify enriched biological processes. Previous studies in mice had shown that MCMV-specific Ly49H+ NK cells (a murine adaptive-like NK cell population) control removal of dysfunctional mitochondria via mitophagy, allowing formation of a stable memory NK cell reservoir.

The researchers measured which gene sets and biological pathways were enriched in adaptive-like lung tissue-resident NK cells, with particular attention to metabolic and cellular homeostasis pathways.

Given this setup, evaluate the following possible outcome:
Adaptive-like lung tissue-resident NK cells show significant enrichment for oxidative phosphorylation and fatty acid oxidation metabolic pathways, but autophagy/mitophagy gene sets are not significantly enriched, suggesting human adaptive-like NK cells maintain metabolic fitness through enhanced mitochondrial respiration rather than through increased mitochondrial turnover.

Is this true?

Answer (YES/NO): NO